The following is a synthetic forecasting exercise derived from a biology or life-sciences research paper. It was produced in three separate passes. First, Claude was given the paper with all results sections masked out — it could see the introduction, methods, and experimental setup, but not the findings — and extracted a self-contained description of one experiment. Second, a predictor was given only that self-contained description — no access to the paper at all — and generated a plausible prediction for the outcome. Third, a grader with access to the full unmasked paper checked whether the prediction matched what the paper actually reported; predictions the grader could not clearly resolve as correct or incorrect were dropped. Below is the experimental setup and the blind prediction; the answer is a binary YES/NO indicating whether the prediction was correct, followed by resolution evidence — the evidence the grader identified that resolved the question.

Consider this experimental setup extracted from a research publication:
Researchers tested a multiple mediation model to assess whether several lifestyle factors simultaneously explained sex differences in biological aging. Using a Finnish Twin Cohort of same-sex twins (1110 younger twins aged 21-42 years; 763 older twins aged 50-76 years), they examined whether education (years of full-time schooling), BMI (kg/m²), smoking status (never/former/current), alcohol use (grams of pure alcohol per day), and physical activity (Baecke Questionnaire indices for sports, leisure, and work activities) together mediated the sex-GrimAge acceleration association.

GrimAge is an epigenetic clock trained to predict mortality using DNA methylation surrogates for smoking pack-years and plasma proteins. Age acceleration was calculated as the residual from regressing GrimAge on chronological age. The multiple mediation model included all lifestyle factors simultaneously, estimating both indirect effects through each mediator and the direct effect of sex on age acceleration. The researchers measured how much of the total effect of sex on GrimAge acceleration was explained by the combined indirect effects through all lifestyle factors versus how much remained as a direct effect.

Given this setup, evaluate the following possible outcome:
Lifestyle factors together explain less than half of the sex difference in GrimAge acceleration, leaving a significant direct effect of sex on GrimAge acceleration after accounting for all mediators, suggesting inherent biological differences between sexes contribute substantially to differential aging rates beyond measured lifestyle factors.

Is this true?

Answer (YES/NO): YES